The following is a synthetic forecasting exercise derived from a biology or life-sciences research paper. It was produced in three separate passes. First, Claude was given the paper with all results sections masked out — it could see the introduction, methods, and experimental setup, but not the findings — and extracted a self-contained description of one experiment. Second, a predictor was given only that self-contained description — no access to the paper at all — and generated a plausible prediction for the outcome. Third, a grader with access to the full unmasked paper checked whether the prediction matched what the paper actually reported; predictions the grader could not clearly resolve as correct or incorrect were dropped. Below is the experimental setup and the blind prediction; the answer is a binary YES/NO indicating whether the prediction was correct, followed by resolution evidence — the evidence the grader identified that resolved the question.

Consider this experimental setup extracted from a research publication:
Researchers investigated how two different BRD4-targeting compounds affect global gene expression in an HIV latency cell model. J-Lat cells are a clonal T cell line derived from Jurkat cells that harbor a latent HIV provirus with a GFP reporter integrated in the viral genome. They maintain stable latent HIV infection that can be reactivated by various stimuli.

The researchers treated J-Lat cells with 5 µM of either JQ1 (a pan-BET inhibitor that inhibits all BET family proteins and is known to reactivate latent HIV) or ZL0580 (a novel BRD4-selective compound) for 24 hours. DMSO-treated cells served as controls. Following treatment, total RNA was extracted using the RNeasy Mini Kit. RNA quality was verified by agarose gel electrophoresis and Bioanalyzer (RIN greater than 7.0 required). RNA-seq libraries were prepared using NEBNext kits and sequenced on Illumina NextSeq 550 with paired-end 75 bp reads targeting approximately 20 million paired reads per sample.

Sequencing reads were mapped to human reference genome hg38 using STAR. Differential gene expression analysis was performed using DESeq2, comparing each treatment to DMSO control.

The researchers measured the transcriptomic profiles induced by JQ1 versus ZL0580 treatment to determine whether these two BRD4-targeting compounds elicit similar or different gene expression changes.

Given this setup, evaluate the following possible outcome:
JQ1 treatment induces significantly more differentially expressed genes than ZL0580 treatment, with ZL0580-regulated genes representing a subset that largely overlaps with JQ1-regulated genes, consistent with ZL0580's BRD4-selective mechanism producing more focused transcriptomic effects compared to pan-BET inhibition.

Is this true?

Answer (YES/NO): NO